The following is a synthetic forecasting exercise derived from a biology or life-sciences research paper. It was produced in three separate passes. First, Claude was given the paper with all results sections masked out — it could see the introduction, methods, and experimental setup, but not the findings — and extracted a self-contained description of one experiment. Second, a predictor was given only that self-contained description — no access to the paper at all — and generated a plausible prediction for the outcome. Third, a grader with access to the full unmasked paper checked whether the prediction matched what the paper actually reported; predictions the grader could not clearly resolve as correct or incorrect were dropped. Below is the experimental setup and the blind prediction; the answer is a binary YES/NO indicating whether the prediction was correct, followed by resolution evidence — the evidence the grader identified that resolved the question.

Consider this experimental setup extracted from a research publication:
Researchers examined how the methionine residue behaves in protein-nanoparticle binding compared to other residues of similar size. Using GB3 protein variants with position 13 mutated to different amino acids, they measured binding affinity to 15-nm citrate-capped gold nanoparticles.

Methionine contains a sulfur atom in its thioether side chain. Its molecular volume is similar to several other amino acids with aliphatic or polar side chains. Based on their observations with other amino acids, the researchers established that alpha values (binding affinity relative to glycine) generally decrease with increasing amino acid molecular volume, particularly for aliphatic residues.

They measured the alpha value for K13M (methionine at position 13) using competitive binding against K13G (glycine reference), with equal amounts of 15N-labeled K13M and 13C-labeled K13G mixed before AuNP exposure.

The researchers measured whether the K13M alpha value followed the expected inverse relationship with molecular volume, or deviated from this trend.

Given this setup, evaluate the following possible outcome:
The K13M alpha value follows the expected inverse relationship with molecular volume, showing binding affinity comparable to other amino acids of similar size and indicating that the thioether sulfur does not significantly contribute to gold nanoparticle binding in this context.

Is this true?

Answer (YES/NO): NO